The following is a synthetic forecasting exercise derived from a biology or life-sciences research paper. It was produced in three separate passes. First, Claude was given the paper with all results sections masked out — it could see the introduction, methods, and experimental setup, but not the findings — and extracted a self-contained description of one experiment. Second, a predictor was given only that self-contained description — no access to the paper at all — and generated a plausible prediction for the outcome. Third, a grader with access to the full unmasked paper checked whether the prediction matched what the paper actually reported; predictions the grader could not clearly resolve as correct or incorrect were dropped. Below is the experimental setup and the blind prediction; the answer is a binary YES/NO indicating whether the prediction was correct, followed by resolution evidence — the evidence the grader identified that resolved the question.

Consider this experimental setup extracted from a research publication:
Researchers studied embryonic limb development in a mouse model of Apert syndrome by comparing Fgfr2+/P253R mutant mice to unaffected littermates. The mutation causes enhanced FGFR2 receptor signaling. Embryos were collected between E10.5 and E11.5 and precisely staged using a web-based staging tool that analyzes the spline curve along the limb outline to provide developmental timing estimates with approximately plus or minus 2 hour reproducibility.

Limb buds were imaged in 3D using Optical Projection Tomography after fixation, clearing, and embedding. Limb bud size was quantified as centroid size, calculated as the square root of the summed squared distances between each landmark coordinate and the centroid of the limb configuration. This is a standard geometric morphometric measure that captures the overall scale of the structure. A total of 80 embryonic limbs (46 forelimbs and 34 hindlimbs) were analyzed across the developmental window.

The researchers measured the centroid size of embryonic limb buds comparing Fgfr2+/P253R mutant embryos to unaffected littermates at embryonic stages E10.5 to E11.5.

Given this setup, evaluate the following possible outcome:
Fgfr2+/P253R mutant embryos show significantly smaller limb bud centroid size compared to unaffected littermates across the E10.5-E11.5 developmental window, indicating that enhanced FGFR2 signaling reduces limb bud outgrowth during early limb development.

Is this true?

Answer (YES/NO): NO